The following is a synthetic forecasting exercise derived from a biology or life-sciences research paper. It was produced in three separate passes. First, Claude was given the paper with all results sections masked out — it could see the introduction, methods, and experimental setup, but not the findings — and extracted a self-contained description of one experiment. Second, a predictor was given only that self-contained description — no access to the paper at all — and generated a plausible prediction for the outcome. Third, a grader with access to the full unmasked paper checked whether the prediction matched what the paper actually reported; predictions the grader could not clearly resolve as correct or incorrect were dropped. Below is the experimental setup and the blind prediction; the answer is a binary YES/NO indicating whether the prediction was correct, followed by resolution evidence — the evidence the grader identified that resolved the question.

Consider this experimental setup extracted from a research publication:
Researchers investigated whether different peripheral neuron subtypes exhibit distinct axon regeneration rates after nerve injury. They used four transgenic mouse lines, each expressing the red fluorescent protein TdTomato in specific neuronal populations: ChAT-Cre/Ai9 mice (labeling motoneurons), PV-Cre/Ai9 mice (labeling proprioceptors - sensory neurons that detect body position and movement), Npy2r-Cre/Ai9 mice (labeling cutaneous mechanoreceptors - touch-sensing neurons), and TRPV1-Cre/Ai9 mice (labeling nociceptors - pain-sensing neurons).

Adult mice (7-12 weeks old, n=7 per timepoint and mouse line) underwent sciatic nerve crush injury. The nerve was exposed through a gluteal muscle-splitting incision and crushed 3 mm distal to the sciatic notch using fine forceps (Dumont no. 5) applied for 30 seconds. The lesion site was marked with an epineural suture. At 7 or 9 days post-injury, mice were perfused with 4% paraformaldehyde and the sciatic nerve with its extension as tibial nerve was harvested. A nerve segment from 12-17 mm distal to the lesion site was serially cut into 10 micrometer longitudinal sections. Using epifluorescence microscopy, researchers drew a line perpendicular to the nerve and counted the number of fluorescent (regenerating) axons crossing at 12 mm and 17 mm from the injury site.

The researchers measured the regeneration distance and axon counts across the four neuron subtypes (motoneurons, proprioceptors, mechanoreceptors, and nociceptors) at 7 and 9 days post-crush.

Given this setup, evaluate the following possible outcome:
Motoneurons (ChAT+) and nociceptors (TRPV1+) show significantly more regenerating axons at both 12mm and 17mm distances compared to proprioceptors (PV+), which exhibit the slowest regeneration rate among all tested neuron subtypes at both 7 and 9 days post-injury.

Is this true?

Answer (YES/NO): NO